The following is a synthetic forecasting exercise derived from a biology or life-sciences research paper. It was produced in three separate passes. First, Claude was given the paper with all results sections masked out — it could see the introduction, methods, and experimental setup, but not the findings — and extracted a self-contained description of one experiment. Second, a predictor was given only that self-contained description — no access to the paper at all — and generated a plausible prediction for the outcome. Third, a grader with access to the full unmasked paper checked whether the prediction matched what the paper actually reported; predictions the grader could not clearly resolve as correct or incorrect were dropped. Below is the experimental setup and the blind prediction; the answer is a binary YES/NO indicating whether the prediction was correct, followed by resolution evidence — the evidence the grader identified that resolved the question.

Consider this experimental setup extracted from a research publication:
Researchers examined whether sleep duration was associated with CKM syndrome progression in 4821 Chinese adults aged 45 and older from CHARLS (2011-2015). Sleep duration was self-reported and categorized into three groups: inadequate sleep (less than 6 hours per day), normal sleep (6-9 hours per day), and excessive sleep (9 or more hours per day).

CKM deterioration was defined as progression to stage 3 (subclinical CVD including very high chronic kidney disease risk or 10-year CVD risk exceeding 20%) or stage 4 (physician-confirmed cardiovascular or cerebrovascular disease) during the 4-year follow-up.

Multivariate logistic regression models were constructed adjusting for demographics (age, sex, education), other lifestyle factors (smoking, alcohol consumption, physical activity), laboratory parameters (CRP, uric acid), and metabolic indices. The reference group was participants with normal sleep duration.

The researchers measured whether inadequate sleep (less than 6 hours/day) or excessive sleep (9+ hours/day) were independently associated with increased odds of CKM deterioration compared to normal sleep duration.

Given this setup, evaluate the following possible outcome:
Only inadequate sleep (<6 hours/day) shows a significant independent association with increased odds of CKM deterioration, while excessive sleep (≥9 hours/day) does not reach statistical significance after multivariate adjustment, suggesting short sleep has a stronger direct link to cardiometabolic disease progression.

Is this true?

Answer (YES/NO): NO